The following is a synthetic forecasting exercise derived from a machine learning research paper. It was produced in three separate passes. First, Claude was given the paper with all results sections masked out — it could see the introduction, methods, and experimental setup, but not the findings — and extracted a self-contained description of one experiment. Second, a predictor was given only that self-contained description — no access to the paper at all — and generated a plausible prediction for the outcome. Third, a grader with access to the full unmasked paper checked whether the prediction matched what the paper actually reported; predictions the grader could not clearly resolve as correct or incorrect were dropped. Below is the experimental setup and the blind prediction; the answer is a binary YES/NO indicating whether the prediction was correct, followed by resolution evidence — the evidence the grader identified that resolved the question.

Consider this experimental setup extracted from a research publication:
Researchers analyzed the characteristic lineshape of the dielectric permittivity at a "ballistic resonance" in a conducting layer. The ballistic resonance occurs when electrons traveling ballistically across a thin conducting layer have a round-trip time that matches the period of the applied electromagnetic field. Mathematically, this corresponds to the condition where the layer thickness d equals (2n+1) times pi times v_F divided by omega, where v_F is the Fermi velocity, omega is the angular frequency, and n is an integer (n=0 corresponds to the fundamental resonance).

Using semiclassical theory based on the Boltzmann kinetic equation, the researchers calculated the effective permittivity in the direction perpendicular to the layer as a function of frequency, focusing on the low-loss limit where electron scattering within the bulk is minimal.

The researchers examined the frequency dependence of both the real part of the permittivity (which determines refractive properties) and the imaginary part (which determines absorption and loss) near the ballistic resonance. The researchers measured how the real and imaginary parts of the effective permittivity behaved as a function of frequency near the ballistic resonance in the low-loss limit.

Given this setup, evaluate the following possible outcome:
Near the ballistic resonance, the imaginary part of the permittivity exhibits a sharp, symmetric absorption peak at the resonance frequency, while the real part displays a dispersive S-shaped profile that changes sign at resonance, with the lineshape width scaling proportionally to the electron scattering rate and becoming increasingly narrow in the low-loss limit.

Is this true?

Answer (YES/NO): NO